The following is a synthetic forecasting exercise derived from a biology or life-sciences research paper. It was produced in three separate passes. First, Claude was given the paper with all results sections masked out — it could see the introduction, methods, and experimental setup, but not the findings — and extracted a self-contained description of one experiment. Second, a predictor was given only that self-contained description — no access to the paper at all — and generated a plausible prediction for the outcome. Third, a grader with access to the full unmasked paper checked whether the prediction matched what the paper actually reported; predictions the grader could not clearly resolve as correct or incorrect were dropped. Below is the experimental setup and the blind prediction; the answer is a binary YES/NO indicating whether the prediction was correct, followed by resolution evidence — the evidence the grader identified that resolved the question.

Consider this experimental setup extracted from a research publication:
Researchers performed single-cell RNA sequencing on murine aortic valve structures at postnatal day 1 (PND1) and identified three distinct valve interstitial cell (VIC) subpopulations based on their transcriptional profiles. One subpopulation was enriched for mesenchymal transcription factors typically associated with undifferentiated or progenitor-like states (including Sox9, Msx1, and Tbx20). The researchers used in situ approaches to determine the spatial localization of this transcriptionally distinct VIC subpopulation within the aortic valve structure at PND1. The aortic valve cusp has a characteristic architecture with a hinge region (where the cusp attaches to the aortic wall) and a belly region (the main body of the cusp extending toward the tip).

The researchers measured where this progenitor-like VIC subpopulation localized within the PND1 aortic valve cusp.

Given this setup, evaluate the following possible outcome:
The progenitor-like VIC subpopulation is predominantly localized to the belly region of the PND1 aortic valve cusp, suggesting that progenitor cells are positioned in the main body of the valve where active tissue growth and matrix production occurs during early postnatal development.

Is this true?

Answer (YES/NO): NO